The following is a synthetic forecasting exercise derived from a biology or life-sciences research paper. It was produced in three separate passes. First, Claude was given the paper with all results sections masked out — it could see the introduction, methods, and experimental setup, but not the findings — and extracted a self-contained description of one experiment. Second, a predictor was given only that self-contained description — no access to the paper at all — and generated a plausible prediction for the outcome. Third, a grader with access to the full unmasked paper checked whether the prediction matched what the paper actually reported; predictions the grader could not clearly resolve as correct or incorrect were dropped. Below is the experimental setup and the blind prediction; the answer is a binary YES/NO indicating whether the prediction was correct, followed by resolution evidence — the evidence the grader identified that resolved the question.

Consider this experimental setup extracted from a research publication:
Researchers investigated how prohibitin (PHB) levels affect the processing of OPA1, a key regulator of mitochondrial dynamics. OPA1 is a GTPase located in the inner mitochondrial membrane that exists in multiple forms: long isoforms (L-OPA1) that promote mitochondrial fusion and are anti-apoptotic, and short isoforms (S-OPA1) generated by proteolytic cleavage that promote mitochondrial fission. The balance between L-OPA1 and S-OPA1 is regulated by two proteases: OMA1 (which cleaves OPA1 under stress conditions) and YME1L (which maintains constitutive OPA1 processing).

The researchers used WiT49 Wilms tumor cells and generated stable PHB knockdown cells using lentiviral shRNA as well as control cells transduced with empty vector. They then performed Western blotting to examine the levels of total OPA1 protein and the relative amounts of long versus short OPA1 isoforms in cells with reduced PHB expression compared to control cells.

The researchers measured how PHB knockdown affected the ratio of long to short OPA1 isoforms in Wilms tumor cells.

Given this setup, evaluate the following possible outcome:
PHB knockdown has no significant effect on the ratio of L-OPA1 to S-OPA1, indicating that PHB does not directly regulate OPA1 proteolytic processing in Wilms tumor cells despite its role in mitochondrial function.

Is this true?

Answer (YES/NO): NO